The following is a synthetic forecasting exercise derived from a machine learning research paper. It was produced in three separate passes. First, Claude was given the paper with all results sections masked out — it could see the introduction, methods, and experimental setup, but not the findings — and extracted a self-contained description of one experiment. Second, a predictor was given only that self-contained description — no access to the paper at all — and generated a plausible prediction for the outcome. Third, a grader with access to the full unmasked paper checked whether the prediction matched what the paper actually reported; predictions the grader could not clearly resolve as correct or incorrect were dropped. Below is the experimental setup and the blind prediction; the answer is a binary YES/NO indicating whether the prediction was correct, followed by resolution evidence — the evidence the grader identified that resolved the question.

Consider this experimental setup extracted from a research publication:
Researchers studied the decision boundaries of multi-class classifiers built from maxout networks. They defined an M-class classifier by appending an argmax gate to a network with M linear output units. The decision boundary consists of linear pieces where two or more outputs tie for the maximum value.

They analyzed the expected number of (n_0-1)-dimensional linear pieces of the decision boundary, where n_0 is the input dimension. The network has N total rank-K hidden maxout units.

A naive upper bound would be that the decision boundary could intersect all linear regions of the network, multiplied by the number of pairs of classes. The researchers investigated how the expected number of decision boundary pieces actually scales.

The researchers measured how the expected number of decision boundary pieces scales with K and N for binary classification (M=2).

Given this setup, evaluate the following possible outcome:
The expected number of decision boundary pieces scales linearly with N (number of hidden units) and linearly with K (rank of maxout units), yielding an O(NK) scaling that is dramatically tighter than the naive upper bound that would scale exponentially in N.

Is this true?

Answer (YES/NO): NO